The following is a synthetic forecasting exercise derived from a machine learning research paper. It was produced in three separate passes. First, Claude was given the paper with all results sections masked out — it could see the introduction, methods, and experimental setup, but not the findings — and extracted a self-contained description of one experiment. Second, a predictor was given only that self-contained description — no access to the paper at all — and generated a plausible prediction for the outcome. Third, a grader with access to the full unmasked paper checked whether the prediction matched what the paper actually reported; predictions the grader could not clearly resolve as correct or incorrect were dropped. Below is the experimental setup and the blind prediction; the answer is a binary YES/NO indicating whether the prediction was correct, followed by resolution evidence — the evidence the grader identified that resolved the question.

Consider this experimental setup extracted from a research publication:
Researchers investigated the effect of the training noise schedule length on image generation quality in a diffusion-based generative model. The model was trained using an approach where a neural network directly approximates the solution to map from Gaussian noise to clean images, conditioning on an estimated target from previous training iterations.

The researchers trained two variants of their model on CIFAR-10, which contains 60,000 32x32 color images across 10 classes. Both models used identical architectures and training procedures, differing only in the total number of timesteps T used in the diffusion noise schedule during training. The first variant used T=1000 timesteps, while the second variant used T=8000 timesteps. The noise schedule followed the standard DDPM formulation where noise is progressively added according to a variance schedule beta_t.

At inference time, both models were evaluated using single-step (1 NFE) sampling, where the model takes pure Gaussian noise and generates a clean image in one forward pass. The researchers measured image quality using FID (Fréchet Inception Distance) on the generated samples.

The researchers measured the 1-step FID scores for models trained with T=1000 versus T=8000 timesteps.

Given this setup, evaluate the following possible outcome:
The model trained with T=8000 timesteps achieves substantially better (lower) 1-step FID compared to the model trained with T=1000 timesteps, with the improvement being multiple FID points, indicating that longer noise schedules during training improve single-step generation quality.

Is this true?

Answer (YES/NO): NO